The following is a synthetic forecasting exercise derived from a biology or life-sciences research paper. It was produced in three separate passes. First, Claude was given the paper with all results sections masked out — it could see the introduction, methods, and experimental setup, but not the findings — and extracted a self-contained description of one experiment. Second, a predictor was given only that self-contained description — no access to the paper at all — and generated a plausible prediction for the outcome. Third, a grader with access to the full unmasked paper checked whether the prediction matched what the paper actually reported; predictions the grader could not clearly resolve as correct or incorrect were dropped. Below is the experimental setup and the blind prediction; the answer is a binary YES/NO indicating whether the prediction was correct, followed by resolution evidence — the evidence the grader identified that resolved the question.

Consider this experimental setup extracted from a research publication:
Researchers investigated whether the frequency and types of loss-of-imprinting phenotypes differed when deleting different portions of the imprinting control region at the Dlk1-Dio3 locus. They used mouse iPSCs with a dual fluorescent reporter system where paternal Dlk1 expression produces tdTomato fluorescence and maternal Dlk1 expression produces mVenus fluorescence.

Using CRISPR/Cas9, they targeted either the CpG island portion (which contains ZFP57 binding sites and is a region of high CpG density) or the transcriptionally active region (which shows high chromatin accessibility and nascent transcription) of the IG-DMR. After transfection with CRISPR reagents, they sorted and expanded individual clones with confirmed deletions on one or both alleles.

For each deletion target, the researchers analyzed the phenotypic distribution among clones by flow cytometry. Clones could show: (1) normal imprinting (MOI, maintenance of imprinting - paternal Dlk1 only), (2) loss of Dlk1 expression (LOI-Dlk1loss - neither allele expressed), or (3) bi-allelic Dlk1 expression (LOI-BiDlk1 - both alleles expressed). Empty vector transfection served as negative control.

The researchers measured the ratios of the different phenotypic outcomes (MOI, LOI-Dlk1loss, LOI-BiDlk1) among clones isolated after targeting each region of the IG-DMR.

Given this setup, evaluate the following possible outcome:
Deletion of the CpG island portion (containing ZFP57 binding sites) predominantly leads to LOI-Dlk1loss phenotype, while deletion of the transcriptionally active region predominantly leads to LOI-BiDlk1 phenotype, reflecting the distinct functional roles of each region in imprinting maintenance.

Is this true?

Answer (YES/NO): YES